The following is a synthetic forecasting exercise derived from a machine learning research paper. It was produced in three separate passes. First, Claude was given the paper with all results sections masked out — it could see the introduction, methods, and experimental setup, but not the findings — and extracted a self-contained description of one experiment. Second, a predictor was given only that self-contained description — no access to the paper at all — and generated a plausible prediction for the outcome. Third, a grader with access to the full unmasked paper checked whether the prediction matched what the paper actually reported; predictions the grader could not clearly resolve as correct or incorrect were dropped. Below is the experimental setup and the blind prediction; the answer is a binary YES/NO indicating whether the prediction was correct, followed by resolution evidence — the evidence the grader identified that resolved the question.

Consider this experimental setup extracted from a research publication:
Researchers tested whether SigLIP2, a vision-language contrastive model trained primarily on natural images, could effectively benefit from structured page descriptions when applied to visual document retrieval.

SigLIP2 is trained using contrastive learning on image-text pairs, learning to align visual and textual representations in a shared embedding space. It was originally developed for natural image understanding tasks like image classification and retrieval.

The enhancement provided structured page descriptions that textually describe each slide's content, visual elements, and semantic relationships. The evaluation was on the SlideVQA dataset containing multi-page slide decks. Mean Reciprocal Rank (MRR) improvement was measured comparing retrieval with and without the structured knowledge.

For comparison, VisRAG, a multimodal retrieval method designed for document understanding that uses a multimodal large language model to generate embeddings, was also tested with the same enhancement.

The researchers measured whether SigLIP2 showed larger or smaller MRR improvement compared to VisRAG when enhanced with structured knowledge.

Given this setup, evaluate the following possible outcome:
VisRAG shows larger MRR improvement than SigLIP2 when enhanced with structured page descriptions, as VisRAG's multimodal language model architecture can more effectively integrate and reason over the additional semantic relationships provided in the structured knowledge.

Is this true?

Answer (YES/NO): YES